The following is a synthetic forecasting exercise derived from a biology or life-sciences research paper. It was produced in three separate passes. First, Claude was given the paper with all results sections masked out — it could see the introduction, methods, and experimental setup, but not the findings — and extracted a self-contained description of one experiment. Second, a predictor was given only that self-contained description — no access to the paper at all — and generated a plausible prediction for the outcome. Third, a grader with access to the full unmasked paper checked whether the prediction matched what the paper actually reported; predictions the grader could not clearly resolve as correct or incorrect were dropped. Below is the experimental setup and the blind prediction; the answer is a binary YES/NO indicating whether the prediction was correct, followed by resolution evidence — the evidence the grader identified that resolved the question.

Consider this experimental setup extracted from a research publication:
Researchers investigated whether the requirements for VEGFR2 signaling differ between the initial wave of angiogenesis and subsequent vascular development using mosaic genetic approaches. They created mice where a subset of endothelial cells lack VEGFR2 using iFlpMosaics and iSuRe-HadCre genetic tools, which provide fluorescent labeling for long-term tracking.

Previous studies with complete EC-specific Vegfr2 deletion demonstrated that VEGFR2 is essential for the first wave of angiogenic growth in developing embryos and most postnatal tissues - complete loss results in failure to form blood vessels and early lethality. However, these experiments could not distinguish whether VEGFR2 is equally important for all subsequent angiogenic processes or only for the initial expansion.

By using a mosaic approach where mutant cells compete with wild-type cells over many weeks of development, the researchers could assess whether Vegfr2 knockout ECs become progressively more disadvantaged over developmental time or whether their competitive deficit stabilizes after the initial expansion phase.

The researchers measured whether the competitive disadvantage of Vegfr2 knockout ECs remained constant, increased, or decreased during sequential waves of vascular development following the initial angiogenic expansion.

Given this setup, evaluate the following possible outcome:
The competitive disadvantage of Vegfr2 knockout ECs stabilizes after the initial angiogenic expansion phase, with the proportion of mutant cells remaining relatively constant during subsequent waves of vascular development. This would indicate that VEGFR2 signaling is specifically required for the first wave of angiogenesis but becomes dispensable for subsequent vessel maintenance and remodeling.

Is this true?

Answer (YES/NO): YES